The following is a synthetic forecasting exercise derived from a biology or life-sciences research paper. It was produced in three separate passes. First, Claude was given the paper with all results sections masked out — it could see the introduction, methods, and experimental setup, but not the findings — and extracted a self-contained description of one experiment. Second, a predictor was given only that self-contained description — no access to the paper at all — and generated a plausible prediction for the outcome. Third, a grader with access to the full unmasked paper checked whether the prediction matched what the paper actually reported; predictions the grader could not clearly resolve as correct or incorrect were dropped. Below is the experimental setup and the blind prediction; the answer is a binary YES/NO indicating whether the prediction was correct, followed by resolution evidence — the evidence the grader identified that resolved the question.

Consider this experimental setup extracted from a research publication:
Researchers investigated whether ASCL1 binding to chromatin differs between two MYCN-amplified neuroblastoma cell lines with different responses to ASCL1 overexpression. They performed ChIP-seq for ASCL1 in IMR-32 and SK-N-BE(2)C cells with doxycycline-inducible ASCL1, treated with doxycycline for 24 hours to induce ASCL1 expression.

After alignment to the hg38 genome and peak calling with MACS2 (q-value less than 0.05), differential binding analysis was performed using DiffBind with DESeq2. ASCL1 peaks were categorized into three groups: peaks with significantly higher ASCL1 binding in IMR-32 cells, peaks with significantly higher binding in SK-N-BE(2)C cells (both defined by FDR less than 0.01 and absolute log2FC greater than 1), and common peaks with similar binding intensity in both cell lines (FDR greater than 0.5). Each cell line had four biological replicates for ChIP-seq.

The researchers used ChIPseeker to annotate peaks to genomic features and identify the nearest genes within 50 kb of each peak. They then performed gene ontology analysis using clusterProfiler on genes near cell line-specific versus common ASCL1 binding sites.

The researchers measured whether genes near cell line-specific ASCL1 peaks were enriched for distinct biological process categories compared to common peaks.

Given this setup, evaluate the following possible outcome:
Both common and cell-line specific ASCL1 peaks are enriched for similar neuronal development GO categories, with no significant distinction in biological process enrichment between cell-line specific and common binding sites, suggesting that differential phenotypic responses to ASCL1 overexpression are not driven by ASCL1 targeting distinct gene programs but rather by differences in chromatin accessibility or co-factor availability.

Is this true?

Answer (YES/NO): NO